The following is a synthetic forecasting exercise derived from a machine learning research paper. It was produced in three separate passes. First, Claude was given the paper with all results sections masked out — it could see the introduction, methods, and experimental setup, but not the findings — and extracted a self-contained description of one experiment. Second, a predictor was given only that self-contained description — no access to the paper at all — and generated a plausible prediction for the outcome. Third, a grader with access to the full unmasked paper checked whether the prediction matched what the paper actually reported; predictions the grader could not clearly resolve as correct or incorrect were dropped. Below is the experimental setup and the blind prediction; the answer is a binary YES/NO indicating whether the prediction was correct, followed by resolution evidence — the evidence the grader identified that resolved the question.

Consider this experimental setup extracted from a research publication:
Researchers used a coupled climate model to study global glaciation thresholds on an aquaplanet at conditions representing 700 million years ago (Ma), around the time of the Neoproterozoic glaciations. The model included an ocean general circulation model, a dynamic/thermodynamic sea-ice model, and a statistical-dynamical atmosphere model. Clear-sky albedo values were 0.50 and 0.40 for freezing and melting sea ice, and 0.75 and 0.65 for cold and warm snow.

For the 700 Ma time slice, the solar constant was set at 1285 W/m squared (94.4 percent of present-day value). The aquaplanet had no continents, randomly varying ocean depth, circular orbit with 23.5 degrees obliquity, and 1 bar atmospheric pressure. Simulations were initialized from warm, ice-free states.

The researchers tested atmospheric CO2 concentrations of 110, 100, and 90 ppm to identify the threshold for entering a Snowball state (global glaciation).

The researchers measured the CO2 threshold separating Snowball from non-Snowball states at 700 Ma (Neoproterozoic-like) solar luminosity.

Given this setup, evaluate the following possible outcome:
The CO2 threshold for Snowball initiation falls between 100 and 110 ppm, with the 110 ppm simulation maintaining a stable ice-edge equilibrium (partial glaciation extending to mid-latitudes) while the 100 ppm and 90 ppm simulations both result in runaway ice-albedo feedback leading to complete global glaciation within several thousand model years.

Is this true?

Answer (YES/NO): NO